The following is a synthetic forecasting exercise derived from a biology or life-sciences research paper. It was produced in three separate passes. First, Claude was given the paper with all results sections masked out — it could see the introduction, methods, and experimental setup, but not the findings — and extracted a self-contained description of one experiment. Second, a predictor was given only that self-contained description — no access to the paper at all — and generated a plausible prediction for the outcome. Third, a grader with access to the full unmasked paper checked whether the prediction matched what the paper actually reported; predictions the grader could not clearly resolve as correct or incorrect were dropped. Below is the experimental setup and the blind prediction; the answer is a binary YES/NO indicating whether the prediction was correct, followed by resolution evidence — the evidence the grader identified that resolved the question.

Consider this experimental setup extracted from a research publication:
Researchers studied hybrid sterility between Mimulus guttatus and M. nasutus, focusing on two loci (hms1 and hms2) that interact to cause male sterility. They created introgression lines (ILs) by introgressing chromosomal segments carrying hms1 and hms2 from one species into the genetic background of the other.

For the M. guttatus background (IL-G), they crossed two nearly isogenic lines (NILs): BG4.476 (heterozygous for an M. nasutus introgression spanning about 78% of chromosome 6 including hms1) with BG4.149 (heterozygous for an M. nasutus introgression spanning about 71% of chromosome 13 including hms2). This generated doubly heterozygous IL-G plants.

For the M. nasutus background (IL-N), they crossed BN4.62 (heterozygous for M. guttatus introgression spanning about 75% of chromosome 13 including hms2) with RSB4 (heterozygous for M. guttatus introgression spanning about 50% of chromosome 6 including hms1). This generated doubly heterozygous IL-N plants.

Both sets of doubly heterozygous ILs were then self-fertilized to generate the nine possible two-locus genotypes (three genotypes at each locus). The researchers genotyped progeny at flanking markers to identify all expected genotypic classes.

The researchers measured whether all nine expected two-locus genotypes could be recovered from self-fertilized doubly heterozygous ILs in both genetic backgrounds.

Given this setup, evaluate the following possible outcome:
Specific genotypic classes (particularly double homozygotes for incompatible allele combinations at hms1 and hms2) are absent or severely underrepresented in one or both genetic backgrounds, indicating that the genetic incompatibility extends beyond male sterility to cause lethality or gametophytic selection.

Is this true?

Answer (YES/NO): YES